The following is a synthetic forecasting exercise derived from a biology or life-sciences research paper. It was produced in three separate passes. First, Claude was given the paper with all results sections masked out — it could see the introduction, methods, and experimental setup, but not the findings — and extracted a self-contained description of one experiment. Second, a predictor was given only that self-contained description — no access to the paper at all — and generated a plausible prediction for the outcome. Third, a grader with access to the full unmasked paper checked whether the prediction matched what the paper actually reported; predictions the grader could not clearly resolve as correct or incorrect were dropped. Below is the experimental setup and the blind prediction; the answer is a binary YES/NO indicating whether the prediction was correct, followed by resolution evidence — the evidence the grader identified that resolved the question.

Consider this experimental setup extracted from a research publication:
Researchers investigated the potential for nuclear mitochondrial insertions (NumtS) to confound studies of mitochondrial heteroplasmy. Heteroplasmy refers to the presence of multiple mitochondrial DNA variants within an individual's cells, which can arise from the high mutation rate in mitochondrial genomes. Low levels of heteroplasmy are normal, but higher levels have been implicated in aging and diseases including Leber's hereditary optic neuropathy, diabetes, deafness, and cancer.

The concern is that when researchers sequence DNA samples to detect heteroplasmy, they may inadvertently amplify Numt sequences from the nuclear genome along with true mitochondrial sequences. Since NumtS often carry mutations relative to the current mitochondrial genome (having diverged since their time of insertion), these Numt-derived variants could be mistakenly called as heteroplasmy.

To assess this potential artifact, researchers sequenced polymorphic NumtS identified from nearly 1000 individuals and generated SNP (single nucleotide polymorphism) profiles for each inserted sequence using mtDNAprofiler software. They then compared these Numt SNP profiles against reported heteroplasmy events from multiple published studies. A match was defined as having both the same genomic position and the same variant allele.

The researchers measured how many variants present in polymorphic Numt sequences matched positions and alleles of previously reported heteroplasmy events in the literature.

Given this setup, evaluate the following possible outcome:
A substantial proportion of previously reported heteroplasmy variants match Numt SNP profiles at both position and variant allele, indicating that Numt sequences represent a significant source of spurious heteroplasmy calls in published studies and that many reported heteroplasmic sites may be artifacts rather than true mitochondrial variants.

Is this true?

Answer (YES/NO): NO